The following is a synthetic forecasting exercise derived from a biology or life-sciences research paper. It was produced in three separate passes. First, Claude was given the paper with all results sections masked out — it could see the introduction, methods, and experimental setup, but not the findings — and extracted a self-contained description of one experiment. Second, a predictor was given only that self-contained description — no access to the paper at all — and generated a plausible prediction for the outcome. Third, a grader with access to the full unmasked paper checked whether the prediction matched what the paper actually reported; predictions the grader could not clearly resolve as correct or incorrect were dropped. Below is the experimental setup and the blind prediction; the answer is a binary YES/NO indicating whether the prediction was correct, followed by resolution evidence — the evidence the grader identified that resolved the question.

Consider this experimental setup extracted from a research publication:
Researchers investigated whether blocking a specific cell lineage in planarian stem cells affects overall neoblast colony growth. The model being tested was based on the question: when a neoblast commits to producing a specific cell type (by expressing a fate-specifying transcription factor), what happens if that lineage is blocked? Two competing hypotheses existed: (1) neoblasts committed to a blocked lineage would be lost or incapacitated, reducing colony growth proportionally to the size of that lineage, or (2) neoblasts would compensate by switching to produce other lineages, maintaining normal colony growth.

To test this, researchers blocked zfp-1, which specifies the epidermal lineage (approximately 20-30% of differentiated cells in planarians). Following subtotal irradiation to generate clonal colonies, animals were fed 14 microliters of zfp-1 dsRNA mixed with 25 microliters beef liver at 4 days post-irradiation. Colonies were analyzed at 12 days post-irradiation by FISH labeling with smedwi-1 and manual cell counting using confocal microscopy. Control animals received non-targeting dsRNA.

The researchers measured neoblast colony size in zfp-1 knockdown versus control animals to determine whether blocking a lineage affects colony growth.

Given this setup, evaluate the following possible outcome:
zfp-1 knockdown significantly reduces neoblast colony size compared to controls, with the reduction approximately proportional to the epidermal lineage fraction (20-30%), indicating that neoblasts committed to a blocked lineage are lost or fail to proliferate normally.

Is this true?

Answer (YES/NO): YES